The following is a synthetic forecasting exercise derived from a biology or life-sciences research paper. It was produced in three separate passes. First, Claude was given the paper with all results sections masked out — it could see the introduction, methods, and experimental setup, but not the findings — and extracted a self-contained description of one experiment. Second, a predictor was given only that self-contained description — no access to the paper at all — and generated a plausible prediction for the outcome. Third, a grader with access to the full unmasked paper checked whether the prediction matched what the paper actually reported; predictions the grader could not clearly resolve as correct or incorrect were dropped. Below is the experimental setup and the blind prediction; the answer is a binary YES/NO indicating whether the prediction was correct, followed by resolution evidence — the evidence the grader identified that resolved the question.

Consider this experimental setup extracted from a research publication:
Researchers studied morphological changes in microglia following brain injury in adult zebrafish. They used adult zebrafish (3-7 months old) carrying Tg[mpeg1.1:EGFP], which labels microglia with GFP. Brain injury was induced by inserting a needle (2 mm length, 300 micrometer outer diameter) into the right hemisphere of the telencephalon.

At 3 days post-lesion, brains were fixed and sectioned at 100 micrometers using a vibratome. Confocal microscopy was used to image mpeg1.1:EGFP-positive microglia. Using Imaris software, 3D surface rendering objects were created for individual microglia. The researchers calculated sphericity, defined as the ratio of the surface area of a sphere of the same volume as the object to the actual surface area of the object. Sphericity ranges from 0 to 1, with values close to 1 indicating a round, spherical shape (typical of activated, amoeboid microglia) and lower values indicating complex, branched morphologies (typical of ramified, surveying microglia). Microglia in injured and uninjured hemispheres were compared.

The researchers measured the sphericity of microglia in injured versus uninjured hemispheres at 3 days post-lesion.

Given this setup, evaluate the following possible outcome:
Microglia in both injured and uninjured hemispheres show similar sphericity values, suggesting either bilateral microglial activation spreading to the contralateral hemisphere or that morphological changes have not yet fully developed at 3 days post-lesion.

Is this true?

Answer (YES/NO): NO